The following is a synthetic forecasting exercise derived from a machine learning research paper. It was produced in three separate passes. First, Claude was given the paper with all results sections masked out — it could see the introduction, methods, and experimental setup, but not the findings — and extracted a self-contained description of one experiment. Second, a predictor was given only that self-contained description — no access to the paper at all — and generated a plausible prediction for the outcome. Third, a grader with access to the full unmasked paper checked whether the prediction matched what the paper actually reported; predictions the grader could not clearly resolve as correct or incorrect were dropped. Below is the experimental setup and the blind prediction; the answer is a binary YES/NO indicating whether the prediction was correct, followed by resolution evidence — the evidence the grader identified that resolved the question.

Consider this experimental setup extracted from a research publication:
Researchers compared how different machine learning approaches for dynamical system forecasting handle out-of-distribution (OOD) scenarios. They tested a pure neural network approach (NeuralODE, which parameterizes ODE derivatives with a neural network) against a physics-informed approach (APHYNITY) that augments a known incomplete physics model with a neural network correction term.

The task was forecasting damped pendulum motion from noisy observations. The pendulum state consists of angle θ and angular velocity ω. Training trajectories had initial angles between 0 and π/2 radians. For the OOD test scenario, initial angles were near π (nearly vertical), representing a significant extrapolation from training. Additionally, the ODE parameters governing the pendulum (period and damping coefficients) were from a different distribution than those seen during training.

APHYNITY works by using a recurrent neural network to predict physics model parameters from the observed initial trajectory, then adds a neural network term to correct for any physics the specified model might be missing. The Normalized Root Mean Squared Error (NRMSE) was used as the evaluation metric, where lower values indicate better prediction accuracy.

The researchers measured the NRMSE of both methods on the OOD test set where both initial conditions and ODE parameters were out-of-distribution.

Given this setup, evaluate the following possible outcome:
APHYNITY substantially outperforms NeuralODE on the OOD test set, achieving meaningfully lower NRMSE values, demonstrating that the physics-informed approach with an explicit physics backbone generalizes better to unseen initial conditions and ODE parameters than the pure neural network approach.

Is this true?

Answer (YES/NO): NO